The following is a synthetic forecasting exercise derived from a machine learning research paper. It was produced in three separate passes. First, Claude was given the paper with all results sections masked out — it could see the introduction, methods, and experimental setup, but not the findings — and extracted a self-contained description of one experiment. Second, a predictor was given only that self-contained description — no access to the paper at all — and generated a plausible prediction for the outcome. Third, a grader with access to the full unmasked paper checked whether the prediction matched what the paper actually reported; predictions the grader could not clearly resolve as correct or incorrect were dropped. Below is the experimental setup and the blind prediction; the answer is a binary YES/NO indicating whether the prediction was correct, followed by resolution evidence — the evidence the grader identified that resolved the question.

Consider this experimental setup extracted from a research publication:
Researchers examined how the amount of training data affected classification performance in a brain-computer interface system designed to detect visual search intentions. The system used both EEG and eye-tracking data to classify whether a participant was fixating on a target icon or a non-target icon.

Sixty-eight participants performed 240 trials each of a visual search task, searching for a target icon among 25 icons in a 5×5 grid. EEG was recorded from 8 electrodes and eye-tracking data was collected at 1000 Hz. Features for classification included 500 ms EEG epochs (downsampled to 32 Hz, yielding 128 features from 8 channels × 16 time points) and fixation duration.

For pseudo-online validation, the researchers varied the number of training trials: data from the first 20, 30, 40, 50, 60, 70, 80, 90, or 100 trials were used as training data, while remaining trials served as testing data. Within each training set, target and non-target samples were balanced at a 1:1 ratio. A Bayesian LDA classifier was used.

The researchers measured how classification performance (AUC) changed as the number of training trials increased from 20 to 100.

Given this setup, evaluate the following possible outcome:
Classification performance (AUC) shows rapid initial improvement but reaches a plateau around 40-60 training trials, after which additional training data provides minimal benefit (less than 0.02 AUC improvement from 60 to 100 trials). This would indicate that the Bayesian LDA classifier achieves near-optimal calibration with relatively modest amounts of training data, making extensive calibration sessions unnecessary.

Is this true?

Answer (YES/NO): NO